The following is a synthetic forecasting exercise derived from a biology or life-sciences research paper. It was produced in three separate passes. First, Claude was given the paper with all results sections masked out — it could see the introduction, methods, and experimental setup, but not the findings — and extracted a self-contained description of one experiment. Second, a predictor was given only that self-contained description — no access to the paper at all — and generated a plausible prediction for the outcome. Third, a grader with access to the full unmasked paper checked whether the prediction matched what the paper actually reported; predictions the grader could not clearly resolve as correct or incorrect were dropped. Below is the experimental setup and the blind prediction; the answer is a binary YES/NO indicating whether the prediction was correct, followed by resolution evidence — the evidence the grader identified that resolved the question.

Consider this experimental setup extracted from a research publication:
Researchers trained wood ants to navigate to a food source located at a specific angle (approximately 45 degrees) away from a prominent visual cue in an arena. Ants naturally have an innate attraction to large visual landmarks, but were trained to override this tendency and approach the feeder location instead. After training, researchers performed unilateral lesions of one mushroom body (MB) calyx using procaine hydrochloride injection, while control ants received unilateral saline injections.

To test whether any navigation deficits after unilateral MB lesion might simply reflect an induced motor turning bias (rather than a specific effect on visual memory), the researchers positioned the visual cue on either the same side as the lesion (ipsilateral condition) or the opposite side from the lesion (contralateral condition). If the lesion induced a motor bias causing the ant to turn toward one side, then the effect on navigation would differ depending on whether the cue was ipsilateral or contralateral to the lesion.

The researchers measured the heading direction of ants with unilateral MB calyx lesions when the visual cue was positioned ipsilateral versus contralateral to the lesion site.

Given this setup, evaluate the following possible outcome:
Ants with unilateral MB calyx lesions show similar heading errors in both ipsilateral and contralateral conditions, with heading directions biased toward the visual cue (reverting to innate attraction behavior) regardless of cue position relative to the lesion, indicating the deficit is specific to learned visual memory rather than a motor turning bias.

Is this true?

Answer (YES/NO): YES